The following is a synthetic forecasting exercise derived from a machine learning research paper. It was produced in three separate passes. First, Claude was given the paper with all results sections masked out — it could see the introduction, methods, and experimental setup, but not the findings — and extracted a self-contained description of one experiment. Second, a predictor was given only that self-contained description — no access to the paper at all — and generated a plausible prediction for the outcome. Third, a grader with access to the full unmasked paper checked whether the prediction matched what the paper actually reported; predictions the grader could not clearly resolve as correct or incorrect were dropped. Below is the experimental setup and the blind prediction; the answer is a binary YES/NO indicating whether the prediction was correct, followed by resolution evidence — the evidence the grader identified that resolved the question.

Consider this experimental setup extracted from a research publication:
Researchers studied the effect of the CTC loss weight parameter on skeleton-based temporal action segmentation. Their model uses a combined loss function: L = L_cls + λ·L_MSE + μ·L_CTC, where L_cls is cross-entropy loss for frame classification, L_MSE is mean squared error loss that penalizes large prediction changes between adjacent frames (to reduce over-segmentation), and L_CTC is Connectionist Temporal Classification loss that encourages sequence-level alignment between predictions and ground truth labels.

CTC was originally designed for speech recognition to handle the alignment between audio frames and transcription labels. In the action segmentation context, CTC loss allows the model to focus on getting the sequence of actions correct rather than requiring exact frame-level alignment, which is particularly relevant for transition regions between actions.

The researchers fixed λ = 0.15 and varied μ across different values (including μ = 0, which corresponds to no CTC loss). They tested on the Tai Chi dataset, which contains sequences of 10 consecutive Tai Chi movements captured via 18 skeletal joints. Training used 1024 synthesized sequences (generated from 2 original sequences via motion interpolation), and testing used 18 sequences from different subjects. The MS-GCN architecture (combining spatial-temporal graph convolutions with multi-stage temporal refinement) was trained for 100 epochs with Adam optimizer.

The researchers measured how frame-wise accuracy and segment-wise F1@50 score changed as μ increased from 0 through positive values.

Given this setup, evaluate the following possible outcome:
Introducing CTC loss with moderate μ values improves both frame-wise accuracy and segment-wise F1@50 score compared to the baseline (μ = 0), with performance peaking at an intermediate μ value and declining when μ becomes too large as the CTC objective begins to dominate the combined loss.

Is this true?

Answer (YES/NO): YES